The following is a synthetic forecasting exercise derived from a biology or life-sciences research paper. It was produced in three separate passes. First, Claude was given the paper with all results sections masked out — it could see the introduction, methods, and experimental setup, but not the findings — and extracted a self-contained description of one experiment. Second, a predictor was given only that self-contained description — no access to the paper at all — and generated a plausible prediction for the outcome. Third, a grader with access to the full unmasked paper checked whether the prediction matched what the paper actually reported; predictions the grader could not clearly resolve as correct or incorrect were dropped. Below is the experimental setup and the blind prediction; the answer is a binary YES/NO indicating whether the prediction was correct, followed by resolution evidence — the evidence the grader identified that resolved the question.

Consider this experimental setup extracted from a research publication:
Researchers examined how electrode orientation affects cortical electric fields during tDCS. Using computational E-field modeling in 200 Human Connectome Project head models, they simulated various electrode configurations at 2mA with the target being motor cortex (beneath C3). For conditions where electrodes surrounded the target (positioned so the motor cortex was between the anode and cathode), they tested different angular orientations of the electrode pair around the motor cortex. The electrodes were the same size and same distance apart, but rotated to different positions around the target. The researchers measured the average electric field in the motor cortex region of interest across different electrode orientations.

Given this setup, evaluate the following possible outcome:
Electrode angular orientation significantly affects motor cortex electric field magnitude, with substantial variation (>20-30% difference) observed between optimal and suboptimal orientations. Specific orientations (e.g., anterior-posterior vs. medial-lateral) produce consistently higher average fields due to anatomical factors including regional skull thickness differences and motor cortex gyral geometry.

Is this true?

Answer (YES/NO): NO